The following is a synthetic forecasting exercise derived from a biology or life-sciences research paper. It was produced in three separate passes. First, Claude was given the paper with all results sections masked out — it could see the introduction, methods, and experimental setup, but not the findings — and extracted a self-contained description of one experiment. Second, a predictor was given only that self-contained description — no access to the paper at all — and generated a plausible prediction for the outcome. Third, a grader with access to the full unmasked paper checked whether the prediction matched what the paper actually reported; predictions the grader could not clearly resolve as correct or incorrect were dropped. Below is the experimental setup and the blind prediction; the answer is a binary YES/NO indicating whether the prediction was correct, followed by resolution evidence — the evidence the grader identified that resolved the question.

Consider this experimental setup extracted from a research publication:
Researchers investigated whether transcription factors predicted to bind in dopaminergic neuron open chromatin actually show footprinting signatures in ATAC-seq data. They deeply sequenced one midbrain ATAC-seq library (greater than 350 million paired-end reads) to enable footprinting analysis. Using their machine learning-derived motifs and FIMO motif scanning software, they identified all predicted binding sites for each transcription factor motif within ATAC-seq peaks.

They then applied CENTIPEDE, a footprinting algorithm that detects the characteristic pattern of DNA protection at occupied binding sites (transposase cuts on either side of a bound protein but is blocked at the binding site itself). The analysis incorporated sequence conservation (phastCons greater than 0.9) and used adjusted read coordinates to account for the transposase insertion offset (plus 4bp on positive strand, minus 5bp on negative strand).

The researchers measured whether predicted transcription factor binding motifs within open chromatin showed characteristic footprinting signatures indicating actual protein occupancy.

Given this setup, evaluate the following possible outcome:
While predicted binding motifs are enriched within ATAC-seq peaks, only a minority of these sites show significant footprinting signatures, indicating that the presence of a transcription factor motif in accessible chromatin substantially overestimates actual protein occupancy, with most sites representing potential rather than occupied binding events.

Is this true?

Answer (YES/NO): NO